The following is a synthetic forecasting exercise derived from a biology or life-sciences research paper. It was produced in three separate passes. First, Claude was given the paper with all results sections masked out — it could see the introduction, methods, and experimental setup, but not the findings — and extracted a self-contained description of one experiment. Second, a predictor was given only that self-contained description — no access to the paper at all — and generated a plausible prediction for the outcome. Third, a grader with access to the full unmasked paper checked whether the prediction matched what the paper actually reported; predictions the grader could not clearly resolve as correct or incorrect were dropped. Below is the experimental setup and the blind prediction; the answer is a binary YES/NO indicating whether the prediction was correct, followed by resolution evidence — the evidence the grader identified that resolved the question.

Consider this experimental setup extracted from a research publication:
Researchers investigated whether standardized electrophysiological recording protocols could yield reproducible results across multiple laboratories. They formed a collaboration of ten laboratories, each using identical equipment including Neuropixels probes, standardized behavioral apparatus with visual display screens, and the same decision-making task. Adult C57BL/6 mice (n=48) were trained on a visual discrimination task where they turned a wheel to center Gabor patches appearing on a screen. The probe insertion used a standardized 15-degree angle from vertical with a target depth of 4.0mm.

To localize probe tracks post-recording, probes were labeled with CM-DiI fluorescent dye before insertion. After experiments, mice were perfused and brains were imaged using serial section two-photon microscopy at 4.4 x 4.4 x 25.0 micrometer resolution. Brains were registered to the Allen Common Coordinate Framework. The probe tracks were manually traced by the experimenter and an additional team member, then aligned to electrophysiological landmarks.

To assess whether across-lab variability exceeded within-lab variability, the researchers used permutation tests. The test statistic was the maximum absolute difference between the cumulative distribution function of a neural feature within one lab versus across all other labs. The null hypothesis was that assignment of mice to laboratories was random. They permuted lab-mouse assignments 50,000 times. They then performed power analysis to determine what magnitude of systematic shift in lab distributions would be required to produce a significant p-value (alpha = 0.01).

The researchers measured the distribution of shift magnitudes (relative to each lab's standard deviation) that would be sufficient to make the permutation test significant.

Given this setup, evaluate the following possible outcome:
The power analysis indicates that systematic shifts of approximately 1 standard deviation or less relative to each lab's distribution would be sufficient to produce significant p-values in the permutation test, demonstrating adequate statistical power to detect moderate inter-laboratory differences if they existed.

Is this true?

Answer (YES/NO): YES